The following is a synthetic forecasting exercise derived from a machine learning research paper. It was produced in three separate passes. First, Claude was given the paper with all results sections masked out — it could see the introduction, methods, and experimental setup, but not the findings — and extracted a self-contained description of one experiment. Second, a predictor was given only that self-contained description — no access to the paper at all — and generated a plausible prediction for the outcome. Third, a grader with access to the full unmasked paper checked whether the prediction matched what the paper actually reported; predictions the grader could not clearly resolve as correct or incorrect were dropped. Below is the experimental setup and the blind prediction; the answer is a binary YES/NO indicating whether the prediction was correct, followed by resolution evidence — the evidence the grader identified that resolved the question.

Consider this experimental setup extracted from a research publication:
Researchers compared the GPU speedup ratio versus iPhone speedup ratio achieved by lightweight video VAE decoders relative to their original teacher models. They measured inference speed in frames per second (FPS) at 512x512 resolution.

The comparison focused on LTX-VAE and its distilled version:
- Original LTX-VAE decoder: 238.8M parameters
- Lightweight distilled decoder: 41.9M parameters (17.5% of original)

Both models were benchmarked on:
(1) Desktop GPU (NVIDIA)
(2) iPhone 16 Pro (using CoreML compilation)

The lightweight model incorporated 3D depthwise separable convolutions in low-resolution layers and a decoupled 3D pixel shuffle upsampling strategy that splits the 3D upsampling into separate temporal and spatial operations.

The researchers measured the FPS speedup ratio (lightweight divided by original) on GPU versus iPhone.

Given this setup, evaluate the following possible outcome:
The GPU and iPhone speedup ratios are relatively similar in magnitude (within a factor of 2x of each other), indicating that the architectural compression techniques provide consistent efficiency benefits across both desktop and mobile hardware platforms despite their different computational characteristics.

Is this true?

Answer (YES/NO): NO